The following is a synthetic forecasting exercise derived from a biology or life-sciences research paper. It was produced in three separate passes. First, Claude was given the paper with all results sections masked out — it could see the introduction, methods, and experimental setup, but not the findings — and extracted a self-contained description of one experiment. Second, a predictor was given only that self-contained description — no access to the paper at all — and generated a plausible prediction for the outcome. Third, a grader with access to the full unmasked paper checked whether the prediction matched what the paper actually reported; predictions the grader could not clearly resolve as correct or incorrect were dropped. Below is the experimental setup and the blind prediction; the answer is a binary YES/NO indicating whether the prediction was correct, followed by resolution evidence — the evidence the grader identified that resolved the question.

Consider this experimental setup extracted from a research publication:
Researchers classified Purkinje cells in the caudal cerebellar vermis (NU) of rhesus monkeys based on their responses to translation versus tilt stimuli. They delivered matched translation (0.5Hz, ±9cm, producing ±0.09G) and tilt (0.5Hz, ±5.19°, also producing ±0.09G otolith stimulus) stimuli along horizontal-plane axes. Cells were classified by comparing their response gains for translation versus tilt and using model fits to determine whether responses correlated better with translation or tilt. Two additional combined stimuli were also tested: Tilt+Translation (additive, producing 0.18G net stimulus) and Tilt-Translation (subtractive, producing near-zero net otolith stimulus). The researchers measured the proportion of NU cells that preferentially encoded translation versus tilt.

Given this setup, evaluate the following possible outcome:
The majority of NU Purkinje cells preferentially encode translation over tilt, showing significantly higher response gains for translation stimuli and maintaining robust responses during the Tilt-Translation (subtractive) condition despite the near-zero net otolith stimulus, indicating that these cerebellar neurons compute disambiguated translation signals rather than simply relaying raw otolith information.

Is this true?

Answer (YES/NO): YES